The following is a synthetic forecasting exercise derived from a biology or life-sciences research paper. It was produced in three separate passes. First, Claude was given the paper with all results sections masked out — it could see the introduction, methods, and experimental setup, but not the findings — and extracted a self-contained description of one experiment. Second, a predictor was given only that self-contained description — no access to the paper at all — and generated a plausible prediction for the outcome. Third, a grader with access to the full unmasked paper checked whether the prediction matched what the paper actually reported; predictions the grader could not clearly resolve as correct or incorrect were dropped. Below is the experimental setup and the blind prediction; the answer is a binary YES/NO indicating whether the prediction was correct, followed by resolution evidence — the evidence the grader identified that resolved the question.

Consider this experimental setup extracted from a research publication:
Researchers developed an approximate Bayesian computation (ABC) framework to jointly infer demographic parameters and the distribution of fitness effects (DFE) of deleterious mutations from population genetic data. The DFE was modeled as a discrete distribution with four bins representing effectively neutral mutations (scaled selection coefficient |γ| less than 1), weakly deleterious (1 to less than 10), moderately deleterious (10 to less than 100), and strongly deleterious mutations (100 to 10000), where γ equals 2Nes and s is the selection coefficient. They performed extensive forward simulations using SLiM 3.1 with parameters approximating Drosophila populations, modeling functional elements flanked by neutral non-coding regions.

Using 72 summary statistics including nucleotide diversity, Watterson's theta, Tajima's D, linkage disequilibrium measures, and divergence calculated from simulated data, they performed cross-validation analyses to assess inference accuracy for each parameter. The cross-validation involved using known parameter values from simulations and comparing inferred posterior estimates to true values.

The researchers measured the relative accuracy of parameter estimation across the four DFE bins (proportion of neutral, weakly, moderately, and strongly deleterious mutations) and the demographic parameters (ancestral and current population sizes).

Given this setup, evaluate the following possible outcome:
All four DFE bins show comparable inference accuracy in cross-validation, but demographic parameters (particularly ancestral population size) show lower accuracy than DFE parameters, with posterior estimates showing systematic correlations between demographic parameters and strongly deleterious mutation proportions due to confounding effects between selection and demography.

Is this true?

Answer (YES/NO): NO